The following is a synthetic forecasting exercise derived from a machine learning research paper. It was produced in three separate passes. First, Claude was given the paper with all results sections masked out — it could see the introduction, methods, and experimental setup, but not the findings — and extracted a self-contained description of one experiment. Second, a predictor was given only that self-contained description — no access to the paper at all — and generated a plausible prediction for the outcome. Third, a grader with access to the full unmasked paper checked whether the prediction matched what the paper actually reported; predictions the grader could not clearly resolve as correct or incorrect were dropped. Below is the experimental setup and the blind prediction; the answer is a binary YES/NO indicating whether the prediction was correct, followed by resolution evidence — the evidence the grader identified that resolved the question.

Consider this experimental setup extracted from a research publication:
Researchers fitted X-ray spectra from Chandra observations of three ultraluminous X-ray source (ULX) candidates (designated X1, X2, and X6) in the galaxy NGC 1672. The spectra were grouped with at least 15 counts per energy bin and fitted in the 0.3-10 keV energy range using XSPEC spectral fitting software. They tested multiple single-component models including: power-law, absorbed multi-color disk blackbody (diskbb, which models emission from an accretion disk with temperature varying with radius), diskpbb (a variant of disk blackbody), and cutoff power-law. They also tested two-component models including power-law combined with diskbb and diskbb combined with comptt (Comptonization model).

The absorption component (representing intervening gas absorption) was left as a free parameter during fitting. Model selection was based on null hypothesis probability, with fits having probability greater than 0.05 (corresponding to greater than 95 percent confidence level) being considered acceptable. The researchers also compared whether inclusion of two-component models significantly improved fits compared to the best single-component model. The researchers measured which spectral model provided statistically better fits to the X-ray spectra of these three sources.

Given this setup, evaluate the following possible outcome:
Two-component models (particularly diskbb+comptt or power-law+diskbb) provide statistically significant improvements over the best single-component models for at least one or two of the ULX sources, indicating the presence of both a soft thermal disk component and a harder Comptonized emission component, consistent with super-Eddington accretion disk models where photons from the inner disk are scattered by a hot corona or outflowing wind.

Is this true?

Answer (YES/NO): NO